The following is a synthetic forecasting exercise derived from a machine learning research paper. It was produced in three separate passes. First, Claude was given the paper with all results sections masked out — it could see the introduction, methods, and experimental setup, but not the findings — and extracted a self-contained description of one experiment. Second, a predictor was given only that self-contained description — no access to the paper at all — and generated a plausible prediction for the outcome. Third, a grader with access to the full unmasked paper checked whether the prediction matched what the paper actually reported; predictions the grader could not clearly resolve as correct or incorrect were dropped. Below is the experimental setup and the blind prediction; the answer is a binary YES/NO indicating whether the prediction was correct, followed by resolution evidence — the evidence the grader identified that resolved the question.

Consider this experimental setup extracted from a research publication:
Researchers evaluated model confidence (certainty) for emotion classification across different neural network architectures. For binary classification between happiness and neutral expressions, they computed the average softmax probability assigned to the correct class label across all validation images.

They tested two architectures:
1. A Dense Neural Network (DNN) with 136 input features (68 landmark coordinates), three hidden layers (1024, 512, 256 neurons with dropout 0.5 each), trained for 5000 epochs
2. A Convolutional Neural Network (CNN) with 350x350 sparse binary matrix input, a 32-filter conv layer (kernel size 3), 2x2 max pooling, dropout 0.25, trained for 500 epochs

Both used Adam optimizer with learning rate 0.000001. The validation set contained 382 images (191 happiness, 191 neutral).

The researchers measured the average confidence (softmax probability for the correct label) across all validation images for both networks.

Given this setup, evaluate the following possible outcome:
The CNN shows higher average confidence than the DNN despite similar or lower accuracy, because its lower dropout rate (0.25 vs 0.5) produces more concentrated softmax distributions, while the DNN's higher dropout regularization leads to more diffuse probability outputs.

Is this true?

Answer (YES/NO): NO